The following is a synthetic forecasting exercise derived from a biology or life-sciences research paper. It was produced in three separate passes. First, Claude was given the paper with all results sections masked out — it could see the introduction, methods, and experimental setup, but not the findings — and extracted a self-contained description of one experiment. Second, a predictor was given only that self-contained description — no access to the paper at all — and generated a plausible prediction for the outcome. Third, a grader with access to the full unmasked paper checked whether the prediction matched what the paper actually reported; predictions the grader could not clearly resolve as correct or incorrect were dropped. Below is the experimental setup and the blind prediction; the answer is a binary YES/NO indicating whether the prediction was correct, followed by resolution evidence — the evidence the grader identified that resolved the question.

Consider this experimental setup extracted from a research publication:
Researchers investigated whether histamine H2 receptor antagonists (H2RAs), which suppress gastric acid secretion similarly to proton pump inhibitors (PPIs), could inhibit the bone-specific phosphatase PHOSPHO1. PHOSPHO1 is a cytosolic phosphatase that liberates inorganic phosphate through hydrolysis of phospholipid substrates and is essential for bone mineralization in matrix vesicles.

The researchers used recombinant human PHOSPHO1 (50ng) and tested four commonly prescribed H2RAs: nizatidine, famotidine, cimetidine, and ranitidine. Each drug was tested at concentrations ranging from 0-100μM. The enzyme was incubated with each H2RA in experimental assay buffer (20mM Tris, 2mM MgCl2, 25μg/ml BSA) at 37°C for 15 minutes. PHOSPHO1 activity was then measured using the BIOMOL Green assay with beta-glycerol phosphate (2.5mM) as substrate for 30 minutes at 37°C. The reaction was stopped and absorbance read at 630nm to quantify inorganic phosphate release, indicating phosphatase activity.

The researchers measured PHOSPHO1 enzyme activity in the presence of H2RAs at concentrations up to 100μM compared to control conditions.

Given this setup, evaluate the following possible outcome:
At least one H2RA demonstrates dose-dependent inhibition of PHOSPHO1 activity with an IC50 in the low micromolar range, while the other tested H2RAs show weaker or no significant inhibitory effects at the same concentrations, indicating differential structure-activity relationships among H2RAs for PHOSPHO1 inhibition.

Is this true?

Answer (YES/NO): NO